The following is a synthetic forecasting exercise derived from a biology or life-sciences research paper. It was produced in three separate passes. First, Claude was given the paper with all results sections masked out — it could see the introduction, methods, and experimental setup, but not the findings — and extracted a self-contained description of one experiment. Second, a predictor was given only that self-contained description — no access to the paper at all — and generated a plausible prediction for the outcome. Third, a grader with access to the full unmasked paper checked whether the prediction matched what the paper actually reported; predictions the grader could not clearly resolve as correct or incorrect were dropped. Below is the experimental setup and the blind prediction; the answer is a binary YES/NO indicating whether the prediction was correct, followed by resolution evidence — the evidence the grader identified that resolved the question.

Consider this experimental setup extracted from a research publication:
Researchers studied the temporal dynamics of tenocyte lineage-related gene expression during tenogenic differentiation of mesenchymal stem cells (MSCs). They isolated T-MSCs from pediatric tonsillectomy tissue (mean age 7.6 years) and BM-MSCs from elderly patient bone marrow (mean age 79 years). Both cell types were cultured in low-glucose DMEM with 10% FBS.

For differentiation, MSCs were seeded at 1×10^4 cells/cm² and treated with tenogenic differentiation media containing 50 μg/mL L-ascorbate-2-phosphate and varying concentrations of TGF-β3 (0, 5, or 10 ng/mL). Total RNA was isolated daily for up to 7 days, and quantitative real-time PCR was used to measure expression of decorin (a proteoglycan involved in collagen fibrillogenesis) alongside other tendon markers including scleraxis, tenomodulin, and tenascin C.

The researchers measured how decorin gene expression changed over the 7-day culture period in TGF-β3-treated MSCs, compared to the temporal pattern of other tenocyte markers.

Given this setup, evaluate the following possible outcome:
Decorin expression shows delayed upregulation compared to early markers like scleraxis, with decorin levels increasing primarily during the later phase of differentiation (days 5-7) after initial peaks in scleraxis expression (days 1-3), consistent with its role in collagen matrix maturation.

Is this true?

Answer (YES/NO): NO